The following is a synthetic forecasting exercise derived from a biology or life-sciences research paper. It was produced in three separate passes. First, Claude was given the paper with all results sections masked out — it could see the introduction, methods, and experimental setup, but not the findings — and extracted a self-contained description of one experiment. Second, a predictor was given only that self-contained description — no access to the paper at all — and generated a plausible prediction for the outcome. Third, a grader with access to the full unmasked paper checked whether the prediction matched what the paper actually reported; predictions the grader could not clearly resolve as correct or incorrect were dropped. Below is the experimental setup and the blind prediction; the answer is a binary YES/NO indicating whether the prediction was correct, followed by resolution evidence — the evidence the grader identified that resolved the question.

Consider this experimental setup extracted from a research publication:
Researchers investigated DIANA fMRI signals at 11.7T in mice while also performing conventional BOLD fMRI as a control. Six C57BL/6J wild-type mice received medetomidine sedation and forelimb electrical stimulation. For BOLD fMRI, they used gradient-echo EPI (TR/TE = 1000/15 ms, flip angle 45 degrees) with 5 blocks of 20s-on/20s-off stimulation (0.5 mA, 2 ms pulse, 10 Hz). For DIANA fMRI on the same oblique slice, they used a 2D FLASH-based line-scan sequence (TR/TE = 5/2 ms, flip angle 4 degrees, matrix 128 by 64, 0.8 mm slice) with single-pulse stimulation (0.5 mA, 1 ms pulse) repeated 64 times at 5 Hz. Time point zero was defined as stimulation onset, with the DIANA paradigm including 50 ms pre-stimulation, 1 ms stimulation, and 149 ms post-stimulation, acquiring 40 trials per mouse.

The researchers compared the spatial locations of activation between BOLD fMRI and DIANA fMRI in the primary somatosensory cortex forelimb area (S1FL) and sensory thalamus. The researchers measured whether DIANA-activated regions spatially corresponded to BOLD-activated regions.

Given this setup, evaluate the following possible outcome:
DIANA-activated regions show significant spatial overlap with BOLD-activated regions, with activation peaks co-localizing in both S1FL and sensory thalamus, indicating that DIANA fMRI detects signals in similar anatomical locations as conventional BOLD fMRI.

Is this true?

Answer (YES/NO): YES